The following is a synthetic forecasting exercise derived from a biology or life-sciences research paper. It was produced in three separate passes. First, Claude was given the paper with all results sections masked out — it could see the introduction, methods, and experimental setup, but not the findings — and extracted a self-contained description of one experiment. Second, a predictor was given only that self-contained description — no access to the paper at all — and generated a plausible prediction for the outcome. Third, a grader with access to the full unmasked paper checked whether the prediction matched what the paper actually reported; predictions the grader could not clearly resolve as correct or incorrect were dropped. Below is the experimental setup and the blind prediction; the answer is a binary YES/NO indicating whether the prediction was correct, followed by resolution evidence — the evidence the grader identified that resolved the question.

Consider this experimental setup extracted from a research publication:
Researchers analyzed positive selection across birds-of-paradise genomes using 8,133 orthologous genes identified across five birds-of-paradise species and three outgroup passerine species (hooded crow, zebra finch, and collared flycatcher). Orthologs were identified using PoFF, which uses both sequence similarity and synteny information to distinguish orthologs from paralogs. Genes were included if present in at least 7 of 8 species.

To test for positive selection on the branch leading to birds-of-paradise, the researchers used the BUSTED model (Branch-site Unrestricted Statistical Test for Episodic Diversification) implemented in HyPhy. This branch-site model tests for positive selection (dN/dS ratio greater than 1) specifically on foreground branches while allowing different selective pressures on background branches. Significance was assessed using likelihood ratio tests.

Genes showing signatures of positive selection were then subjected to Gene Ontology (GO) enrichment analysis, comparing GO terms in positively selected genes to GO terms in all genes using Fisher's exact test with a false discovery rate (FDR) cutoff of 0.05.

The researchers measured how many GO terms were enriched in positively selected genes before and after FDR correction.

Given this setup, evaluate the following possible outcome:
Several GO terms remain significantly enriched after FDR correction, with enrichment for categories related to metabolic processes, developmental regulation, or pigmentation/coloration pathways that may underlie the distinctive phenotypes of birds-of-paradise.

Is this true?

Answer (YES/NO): YES